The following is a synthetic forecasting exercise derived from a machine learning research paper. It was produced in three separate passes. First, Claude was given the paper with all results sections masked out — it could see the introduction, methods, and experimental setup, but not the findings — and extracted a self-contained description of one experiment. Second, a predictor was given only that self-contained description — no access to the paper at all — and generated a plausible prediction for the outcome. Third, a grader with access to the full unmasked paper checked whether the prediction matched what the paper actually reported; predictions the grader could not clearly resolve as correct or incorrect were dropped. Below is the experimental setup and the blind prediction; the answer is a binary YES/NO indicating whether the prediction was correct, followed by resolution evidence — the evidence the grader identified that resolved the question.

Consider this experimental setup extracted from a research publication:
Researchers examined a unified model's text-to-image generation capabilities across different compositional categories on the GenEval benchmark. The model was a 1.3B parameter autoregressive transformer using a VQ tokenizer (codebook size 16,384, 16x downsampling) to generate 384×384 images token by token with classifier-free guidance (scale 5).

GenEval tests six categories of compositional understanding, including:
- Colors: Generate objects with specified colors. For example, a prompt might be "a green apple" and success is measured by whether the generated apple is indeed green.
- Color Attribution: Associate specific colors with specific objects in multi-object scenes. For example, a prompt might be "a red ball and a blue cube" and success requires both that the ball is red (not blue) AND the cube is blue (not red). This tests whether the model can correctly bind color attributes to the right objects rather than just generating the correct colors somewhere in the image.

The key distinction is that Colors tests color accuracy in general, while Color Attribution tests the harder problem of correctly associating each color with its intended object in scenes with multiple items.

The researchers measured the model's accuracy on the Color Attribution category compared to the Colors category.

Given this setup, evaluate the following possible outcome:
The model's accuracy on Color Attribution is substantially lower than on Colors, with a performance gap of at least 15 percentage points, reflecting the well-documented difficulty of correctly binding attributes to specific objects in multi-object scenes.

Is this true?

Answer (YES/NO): YES